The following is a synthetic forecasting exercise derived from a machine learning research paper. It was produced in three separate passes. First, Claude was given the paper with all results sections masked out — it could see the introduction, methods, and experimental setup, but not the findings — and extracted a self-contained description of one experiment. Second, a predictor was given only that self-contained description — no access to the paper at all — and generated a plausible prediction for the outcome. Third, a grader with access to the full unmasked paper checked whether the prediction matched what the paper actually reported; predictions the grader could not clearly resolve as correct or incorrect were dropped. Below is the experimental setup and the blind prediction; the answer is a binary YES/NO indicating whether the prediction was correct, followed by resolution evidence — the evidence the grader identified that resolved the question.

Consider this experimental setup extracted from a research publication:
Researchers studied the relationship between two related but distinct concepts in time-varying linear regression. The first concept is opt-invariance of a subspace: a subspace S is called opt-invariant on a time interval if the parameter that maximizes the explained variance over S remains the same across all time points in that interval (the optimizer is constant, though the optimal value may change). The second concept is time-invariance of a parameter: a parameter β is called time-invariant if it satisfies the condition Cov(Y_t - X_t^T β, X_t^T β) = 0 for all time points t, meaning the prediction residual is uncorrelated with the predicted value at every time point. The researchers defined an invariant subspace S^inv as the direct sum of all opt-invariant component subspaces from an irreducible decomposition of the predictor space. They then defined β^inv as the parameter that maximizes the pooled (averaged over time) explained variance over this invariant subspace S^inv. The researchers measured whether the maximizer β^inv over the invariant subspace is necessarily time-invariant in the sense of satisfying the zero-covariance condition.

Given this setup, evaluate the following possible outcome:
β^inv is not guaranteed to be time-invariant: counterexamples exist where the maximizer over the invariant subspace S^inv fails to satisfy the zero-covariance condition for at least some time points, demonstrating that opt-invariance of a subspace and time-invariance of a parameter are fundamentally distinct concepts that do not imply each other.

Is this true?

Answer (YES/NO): NO